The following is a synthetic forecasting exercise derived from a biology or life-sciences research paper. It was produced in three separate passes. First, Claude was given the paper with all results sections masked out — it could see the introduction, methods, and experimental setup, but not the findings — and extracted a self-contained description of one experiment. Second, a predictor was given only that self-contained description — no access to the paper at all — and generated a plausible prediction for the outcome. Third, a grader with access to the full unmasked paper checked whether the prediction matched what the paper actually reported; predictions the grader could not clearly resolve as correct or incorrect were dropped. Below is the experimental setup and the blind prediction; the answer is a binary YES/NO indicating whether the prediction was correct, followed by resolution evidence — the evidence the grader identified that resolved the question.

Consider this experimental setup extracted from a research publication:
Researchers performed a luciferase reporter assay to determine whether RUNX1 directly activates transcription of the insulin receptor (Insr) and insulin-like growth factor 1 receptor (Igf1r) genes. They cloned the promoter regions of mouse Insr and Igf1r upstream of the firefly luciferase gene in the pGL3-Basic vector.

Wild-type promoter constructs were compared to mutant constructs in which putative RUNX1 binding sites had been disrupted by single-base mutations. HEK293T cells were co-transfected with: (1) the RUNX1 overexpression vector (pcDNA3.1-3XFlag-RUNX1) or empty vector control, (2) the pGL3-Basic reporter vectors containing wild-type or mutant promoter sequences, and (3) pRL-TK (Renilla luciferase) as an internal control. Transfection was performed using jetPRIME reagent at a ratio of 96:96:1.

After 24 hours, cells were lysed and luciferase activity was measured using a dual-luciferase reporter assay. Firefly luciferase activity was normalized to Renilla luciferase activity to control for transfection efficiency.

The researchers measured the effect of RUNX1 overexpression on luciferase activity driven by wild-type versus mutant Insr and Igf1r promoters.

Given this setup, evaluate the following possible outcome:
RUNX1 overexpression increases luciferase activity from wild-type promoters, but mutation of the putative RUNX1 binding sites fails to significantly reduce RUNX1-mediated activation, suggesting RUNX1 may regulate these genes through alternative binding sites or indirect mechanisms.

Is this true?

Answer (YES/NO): NO